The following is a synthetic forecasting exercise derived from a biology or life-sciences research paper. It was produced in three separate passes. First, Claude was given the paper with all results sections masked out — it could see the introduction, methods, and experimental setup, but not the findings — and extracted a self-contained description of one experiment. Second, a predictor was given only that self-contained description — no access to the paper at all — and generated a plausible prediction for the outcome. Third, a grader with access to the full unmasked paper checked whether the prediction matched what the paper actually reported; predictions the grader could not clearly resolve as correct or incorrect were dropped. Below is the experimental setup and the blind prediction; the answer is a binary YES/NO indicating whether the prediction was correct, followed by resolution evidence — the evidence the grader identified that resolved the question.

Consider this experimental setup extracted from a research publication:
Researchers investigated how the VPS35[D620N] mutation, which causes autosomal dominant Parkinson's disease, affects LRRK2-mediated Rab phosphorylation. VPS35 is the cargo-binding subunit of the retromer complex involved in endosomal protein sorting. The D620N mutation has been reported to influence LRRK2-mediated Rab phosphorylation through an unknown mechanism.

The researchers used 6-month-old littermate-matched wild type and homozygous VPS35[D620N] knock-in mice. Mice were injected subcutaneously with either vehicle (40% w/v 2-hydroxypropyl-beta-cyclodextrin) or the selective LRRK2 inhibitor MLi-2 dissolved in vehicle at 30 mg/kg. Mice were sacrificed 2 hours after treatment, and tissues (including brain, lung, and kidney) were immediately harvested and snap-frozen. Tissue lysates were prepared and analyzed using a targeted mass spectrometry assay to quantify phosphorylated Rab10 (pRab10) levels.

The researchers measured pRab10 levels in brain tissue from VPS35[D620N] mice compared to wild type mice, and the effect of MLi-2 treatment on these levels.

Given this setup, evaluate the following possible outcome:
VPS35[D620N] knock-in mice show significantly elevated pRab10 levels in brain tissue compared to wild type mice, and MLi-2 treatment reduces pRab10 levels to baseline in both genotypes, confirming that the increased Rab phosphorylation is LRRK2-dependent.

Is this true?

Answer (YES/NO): YES